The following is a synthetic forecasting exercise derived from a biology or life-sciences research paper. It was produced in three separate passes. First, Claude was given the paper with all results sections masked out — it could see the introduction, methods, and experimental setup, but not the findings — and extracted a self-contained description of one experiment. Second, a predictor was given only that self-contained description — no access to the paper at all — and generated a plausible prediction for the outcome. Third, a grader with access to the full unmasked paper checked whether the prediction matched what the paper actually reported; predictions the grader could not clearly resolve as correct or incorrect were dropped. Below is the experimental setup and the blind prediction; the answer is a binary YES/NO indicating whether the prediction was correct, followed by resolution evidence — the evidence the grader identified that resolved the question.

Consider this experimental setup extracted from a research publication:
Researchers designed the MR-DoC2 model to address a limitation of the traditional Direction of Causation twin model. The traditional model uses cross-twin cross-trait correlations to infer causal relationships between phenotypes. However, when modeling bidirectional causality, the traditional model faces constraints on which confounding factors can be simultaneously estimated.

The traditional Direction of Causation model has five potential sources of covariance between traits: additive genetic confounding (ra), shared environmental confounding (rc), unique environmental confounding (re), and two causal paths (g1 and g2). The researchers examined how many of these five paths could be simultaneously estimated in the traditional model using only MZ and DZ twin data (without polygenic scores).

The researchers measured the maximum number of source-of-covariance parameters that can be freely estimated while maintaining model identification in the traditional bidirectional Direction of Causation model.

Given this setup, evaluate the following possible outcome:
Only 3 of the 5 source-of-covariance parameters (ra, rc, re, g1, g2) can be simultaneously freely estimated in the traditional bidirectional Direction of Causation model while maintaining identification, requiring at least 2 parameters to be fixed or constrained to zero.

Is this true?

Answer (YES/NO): YES